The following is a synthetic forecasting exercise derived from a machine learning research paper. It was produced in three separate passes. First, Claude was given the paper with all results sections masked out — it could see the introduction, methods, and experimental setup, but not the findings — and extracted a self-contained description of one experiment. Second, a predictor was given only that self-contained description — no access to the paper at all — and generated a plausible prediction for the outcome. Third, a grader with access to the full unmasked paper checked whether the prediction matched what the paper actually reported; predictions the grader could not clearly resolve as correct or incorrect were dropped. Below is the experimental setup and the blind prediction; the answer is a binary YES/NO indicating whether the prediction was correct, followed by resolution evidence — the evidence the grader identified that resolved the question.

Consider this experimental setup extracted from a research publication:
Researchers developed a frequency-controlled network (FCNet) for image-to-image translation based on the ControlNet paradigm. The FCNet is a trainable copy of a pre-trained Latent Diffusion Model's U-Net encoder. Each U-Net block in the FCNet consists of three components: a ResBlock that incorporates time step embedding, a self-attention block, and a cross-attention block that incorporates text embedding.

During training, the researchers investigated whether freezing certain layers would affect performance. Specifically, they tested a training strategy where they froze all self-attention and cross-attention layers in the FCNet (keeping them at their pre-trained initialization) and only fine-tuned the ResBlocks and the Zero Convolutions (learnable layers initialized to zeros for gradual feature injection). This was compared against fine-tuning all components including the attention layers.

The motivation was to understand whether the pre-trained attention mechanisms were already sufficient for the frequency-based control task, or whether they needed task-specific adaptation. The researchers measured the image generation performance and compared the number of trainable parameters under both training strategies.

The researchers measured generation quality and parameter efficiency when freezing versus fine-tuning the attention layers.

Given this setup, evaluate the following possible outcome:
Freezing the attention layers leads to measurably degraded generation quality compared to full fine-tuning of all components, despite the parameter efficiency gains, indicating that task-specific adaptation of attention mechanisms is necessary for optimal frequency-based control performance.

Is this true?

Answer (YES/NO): NO